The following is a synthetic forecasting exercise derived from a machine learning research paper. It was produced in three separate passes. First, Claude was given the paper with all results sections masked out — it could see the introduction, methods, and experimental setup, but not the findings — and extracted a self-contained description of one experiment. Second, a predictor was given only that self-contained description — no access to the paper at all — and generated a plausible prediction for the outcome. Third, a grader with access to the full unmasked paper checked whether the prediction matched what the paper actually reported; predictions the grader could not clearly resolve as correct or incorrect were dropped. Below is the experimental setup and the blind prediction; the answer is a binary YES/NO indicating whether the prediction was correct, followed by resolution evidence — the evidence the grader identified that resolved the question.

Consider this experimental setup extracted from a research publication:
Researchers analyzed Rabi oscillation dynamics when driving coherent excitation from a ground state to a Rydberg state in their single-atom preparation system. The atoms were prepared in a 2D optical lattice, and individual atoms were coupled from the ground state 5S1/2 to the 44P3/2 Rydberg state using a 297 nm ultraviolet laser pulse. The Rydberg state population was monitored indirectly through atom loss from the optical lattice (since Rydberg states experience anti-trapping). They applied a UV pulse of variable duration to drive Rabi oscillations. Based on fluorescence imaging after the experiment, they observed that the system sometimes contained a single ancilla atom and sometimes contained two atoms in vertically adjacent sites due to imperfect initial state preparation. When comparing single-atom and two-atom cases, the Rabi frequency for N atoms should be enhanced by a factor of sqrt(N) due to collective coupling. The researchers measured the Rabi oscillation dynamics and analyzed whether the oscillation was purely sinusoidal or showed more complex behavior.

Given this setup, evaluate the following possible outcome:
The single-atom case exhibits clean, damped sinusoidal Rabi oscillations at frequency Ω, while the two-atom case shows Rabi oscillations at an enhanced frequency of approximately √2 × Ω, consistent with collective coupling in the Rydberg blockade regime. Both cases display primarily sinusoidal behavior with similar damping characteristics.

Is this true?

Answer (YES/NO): YES